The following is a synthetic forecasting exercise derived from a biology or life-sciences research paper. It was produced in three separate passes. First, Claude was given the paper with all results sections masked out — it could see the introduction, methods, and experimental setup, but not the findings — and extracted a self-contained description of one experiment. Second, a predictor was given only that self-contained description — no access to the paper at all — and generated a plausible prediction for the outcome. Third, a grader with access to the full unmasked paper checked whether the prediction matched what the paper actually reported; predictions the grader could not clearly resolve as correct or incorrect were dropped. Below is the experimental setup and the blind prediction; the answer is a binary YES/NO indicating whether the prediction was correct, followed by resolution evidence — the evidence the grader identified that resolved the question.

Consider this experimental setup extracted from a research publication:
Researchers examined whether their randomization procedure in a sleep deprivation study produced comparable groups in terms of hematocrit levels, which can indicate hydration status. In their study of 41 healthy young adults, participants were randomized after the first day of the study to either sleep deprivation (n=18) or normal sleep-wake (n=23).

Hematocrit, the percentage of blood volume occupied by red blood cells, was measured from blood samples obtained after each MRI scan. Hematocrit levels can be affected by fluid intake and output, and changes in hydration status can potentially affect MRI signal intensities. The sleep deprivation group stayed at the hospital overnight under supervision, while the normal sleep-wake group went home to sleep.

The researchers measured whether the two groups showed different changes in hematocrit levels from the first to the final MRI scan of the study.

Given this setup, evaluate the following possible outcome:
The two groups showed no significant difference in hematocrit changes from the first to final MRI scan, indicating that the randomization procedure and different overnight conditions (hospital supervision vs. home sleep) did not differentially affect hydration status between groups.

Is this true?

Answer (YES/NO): YES